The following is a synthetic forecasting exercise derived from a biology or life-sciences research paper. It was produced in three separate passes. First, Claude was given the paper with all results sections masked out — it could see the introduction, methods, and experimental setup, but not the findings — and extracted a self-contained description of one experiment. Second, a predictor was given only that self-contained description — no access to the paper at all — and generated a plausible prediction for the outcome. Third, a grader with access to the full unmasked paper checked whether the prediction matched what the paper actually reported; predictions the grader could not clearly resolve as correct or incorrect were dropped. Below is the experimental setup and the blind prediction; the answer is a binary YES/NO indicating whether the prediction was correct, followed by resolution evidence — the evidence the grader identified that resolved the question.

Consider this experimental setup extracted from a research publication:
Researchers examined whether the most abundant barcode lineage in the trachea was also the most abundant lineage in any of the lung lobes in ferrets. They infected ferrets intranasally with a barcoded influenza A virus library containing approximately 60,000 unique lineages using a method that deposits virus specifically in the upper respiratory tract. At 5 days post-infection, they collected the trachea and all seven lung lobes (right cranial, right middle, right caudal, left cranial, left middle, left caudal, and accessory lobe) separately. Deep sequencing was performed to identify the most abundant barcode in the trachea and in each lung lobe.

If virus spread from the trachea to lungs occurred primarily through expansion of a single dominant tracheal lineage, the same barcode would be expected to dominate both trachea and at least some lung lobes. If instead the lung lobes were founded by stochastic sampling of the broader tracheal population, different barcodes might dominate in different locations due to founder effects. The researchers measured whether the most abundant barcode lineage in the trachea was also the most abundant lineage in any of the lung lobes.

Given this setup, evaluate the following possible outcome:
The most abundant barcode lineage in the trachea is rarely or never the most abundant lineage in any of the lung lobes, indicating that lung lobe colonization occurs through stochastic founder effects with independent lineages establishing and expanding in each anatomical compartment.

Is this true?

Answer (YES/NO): NO